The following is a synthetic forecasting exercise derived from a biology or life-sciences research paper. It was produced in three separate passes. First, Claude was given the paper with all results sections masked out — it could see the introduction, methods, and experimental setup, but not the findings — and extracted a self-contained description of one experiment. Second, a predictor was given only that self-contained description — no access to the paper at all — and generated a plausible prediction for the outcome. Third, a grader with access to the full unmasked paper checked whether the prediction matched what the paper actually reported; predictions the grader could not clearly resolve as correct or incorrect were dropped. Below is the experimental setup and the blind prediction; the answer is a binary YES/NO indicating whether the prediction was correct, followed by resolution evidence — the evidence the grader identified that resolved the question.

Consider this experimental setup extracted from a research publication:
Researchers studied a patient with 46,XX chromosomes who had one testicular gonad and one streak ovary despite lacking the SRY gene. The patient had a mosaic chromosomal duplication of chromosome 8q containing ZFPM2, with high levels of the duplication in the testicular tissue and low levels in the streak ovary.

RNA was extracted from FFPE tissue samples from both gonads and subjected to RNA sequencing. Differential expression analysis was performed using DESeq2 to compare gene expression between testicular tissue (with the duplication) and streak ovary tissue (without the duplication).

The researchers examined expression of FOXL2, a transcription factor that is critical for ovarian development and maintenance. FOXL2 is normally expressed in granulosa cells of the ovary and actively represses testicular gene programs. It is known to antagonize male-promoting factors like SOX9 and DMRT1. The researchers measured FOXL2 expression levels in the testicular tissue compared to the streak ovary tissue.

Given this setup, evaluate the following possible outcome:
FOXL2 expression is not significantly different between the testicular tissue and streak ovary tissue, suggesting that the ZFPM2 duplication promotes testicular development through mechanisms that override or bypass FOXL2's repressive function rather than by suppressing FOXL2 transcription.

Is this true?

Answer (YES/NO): NO